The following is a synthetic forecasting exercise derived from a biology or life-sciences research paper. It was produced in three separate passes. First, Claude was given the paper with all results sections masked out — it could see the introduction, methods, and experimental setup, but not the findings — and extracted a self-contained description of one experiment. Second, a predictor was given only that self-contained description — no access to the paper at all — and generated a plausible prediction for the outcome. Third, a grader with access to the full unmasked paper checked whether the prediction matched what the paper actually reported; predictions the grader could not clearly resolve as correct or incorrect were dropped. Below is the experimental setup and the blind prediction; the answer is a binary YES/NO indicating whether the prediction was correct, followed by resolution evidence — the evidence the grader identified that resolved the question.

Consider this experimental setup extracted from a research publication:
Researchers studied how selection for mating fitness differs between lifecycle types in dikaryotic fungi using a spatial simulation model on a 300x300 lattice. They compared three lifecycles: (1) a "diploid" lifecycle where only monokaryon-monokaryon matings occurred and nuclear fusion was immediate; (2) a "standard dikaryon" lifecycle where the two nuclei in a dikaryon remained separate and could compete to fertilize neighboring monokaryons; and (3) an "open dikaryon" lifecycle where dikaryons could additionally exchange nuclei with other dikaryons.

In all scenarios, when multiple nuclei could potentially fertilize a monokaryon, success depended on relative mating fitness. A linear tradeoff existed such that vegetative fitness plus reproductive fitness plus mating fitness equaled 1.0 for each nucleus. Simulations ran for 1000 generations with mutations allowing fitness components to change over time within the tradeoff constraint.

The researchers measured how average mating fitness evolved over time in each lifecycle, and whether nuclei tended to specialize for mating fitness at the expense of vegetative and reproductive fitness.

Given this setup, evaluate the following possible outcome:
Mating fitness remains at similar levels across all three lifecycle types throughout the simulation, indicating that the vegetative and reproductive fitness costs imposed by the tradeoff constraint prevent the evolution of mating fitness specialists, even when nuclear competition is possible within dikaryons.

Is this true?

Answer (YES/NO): NO